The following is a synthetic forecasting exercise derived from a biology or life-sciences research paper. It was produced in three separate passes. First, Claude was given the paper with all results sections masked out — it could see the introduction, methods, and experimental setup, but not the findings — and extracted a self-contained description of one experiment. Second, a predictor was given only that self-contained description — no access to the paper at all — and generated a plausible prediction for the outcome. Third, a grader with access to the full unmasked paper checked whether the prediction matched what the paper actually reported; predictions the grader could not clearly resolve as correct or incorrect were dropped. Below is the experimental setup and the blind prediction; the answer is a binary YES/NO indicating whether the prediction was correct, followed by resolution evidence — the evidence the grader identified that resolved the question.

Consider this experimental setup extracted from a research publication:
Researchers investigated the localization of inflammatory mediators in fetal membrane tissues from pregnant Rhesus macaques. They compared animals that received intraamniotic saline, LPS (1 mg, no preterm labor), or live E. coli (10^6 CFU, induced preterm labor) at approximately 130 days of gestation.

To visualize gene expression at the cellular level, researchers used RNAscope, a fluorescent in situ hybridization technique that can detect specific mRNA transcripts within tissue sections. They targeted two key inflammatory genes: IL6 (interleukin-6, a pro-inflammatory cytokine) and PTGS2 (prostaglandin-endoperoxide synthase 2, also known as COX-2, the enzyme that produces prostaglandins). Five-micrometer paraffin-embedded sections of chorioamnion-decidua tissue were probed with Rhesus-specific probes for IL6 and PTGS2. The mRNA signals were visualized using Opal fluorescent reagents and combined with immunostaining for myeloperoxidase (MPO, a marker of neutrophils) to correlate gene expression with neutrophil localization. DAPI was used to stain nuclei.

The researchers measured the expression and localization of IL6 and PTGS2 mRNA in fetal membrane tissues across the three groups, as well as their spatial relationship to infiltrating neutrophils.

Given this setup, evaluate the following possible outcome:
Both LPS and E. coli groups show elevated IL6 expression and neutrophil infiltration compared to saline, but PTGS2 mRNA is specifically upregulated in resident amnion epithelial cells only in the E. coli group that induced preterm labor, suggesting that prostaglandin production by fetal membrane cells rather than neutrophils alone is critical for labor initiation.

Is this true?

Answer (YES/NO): NO